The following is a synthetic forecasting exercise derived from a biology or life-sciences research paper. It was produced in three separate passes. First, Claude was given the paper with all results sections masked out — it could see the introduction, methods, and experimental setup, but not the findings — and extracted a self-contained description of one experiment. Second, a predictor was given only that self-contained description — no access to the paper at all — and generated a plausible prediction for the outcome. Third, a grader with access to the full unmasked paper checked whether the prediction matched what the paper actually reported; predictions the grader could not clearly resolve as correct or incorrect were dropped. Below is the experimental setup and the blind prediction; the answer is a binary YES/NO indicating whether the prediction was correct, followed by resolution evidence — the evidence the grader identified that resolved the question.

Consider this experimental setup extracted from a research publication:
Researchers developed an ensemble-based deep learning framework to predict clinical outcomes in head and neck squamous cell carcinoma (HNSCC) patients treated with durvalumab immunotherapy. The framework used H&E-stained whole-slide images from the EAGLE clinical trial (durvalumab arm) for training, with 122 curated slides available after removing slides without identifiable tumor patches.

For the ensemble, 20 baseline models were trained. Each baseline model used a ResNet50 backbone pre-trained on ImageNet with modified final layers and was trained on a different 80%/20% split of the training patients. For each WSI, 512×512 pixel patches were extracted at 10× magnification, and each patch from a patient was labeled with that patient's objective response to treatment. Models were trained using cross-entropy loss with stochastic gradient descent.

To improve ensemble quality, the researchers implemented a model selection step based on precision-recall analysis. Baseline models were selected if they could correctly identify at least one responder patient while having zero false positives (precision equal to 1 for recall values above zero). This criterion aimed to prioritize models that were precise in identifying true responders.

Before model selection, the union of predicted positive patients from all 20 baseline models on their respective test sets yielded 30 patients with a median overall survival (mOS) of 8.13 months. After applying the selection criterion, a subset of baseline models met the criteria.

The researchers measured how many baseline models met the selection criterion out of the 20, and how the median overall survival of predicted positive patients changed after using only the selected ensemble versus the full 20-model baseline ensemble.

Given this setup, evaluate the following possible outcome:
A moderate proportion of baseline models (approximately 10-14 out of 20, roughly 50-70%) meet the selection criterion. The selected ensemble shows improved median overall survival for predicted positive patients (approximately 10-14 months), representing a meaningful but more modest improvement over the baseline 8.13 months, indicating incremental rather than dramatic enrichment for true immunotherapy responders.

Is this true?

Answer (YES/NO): NO